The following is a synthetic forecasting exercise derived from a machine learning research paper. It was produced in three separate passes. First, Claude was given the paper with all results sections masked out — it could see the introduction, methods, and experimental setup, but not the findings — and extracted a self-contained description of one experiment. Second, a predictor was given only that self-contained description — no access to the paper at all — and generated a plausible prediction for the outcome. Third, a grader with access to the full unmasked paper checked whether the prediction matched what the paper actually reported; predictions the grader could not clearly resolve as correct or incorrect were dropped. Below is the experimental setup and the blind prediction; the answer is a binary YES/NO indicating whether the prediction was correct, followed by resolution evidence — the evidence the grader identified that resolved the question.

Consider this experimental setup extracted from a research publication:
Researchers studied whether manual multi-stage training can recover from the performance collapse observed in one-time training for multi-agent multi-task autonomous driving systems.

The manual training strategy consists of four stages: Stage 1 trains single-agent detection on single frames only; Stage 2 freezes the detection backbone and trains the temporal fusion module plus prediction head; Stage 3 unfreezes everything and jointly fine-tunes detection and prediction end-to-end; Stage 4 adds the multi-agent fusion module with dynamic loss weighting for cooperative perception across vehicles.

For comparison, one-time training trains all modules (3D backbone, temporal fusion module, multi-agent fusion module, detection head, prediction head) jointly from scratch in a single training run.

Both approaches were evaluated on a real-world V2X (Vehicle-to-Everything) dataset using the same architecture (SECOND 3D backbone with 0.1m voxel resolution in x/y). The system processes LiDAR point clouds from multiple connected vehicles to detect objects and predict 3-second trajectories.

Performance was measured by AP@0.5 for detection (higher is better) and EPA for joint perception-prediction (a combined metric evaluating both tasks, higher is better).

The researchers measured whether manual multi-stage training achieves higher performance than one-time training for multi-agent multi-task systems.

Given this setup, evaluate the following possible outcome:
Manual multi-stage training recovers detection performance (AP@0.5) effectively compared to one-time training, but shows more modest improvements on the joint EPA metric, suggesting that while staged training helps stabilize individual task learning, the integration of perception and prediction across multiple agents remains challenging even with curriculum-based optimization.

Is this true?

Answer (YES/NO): NO